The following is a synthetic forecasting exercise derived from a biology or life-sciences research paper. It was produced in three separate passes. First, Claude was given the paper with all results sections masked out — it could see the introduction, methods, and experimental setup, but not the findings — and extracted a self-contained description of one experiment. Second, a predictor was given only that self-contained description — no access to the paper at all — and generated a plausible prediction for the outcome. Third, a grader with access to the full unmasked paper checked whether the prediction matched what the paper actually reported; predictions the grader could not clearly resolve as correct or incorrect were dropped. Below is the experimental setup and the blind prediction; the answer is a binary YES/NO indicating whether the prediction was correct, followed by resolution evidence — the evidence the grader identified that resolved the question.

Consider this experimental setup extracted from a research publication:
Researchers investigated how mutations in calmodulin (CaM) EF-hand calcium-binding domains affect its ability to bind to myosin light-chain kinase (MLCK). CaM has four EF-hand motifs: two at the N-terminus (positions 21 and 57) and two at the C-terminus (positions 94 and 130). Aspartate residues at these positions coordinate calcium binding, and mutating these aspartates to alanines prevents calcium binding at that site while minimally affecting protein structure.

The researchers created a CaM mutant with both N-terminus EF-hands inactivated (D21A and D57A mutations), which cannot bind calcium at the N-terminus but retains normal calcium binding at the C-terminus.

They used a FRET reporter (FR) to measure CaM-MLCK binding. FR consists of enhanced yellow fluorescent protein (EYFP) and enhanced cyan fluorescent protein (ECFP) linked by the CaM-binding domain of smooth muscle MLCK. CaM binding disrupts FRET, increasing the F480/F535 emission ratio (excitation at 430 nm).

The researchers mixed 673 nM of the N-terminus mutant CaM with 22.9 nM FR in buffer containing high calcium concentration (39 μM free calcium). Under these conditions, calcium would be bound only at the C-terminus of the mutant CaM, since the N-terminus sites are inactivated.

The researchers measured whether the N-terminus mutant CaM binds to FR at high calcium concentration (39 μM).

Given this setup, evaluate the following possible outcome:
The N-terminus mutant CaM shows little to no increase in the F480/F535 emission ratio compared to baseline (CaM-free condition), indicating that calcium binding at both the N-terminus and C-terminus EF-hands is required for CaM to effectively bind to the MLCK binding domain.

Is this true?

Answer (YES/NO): NO